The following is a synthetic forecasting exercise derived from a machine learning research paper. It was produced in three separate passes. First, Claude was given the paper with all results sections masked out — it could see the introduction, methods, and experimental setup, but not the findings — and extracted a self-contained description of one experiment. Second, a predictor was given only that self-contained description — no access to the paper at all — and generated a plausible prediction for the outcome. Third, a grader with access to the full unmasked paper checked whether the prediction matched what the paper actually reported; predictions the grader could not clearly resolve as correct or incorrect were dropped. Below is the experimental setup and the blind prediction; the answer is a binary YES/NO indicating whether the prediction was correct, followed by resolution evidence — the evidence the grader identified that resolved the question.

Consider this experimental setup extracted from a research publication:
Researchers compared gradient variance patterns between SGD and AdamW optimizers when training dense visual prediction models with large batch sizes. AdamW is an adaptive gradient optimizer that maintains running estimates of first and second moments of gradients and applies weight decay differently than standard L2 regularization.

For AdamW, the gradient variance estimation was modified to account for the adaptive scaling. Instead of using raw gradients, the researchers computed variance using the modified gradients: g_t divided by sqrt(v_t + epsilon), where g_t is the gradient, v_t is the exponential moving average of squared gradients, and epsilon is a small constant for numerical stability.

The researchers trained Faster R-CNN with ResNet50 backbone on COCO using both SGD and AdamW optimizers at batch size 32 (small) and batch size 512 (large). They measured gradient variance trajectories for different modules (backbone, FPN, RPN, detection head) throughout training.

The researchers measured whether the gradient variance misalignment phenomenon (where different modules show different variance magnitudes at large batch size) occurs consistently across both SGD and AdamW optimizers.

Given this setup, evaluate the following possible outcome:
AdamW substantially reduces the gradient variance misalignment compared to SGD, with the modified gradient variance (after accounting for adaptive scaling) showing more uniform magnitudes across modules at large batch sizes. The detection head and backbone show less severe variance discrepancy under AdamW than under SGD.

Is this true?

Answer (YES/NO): NO